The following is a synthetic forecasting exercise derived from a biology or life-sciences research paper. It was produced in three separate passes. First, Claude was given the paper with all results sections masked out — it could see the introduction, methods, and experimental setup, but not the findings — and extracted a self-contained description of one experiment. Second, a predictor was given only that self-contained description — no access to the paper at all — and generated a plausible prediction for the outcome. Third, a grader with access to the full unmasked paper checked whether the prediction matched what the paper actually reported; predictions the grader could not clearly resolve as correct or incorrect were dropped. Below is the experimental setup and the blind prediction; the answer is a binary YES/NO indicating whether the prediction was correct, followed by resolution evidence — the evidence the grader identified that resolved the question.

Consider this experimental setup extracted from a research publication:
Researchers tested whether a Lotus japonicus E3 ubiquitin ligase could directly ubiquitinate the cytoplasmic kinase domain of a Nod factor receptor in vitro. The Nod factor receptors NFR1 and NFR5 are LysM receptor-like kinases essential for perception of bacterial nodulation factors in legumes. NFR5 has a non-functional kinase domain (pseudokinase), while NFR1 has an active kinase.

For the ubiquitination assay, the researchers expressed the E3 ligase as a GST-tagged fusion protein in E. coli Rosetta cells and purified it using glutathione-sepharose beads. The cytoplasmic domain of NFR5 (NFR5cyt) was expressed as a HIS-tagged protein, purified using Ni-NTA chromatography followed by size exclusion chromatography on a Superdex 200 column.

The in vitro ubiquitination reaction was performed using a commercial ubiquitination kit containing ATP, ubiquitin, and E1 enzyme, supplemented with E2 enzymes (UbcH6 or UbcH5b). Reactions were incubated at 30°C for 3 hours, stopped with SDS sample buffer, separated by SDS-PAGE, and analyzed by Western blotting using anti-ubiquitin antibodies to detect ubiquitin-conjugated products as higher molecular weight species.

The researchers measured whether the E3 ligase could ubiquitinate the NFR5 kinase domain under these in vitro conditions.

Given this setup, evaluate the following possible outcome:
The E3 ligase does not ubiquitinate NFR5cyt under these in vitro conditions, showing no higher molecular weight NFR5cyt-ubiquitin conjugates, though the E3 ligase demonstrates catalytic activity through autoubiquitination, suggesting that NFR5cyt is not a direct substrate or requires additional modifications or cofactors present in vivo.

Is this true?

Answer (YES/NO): NO